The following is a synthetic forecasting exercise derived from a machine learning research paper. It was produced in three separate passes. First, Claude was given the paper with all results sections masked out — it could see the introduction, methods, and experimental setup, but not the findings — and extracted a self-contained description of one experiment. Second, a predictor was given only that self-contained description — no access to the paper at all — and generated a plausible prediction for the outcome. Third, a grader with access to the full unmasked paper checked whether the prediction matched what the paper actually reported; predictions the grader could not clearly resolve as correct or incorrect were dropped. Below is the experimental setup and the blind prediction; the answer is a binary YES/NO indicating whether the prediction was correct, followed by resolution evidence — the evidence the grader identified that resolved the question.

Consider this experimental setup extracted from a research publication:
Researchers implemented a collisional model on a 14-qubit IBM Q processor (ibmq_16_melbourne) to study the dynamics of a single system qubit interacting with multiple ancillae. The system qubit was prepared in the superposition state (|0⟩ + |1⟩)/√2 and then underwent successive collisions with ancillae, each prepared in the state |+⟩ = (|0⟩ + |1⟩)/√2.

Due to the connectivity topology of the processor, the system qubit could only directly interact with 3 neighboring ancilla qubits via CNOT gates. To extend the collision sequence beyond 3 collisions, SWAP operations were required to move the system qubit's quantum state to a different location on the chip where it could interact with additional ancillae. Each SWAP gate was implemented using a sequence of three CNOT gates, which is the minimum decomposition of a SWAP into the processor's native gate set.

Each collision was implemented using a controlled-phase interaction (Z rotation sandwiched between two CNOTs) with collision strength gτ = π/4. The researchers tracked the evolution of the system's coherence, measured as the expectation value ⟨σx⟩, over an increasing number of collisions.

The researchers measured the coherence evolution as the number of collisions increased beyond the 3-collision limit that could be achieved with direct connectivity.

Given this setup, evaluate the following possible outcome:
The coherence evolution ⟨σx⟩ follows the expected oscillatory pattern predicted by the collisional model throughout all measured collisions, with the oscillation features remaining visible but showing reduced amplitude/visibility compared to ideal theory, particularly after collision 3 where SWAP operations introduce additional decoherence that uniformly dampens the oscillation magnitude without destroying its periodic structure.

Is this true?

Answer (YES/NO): NO